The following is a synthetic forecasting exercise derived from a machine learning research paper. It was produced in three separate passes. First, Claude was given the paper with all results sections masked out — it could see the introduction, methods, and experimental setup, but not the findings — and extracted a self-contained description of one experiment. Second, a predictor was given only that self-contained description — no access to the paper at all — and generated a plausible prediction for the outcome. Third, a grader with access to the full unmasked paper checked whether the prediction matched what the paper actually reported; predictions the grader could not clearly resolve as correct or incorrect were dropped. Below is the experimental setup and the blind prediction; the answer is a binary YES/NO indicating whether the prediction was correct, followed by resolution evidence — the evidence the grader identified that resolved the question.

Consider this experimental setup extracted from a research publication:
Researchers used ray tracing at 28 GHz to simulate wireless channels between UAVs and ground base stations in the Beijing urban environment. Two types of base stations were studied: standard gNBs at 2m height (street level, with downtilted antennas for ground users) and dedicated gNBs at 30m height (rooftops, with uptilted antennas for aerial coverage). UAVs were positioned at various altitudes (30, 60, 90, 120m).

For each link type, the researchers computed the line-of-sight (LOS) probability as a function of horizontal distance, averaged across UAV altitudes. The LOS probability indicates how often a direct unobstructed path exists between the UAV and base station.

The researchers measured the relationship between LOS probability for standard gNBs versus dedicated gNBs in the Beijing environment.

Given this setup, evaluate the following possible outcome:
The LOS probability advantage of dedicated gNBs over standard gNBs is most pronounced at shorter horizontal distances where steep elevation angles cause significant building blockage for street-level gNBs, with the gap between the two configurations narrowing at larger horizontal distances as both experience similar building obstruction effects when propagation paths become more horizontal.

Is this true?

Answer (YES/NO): NO